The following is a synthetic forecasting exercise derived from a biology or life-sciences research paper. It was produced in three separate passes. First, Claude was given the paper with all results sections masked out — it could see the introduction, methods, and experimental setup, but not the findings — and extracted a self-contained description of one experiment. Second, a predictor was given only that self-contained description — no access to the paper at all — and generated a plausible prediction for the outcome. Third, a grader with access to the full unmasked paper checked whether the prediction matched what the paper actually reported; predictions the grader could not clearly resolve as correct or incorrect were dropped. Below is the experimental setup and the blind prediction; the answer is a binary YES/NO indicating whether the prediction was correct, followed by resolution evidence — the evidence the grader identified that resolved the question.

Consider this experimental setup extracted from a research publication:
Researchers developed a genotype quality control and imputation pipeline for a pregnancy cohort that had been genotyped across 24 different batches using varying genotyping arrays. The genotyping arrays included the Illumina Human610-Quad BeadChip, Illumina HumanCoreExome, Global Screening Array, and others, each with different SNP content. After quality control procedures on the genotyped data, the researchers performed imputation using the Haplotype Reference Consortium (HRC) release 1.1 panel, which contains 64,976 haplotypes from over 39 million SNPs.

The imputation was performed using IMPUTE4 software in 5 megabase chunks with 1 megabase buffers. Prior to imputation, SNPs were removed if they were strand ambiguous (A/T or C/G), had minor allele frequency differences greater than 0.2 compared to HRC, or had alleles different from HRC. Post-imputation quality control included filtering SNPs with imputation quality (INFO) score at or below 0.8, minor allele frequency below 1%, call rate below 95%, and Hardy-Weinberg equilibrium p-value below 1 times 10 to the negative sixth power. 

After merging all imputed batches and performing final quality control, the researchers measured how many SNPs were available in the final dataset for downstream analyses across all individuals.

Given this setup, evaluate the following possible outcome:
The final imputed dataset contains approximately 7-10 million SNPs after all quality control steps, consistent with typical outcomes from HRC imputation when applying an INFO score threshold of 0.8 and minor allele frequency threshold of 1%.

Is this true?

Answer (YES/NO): YES